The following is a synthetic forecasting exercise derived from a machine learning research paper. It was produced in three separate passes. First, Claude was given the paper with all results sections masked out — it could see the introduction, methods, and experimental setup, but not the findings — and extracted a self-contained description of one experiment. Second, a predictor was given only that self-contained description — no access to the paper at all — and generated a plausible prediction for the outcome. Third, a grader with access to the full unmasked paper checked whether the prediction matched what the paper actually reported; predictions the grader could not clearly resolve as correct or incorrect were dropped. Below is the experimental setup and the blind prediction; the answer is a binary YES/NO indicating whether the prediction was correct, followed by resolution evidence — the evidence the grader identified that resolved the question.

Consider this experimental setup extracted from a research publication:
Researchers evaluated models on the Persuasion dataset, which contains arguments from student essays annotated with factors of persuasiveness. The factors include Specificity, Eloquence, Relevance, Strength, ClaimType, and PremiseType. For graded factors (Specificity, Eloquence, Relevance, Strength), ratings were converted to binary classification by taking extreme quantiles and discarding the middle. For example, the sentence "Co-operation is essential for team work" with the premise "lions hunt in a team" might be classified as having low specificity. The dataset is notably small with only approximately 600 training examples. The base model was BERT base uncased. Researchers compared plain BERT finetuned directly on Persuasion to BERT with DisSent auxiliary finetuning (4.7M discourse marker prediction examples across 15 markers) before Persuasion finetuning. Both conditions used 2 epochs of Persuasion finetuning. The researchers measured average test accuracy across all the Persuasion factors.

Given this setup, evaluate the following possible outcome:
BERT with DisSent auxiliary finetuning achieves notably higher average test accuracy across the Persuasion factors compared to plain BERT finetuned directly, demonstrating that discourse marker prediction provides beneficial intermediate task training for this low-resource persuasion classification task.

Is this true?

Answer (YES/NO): YES